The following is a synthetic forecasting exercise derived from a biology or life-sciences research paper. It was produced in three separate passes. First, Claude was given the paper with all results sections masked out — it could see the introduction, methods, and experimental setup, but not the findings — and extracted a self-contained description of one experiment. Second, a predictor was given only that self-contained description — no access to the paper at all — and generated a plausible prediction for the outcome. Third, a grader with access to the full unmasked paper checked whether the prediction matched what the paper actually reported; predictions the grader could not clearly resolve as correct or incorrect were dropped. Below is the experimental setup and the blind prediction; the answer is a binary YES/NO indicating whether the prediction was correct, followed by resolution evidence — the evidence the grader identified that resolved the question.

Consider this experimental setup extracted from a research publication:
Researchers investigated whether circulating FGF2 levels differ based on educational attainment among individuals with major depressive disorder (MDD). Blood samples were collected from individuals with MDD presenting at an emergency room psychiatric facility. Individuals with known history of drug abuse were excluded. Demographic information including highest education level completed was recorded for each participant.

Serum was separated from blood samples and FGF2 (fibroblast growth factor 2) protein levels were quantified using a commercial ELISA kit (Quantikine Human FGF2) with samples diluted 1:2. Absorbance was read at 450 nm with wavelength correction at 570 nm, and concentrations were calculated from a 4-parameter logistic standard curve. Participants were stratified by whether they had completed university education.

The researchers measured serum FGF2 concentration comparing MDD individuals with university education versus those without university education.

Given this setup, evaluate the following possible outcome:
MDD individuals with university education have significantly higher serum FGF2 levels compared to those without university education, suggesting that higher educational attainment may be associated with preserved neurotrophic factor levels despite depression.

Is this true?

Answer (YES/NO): NO